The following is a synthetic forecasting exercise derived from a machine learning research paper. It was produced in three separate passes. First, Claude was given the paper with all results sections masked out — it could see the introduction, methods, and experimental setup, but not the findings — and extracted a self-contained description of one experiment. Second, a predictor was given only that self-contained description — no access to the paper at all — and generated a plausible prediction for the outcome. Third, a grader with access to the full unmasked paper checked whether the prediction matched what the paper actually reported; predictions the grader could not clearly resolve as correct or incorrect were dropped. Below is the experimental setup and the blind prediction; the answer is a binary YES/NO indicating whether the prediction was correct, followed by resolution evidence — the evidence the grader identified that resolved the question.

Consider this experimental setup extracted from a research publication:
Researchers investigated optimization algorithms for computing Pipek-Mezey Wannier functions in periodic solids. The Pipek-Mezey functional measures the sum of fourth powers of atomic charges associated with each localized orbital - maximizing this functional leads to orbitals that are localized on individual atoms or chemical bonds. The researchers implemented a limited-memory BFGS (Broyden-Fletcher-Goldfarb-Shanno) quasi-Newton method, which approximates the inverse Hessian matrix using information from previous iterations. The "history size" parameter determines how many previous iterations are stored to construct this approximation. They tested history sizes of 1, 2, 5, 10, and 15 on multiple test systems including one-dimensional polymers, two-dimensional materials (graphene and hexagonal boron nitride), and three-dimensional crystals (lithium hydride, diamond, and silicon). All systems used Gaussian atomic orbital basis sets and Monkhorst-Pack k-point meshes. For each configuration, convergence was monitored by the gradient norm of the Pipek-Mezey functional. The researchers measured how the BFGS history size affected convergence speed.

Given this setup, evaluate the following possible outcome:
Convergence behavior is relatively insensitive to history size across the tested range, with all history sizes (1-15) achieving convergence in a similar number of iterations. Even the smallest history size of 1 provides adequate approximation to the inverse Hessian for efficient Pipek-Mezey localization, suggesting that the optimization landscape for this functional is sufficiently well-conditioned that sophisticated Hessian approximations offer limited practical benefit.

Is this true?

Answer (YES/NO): YES